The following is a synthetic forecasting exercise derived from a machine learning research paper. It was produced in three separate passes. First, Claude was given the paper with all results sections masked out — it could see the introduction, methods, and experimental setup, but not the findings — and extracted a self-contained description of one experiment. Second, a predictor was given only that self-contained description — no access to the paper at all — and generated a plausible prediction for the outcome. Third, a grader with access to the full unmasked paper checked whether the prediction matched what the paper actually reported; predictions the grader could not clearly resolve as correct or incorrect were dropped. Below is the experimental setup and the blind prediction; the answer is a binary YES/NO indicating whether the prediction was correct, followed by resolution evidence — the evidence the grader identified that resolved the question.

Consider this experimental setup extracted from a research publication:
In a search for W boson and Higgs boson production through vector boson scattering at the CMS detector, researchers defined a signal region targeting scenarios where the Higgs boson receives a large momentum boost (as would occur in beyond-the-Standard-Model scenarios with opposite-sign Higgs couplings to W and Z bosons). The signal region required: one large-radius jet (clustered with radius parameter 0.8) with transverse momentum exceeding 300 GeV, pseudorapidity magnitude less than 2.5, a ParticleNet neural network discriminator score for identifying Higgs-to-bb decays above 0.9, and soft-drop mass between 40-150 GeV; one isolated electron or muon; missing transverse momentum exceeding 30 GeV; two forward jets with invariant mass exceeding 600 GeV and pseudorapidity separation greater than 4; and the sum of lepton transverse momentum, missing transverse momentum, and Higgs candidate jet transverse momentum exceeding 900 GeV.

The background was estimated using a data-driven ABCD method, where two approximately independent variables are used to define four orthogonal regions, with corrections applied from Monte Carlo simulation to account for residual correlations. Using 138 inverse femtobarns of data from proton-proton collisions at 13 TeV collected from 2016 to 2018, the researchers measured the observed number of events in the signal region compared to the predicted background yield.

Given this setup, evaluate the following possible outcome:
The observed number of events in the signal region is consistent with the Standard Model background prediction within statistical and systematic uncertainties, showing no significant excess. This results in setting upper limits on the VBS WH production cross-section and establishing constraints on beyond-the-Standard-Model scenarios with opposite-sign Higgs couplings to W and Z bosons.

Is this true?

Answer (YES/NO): YES